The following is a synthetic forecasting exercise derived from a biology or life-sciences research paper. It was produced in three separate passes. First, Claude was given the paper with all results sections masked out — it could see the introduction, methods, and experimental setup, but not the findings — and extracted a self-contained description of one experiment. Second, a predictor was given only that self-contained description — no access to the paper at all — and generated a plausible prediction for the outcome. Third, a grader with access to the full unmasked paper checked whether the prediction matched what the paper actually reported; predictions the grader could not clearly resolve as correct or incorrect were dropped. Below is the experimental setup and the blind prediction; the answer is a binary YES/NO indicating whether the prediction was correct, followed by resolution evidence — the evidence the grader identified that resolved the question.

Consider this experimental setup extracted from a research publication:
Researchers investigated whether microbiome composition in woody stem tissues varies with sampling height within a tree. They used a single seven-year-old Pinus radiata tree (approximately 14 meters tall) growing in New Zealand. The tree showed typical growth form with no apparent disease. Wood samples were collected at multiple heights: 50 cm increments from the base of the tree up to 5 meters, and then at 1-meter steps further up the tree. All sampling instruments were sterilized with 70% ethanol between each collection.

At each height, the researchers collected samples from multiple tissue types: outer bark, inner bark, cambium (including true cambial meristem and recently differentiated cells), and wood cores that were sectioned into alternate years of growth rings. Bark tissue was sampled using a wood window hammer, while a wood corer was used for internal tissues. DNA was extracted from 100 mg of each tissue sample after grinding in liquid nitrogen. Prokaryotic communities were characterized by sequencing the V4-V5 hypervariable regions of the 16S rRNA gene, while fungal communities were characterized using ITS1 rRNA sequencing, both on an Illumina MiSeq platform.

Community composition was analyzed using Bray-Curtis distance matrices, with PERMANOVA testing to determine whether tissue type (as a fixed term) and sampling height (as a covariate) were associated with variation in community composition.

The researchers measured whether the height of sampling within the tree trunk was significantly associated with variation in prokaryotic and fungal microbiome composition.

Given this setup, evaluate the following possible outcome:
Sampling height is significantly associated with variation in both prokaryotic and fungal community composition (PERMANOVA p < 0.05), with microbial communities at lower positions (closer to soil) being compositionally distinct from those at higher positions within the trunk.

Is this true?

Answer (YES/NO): NO